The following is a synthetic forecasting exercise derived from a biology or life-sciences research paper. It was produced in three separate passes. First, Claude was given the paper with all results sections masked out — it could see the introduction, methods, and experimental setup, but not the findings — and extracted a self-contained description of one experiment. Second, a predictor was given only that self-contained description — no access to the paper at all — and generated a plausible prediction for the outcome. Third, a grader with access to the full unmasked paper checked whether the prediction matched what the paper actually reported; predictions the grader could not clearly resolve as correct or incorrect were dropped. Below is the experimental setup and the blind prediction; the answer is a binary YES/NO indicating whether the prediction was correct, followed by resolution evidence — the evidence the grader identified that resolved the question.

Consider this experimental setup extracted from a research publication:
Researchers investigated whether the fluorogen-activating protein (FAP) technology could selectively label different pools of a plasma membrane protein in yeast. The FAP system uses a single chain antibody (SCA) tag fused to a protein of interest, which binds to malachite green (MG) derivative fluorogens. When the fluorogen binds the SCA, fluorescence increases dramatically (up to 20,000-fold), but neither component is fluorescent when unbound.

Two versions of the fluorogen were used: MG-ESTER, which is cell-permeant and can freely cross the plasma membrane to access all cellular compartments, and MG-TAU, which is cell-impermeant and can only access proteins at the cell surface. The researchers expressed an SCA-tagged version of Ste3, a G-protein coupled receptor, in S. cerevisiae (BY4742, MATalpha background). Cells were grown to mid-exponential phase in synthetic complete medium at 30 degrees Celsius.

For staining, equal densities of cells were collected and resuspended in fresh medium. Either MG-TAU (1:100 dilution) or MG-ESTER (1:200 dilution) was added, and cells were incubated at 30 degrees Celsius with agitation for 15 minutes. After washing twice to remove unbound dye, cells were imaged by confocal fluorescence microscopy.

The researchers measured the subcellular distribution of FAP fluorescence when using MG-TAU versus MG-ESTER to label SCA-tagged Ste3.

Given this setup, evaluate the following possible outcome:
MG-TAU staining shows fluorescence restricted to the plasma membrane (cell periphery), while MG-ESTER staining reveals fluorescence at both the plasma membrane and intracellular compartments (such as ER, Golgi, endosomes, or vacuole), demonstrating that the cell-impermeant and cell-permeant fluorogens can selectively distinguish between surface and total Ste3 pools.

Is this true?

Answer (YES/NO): YES